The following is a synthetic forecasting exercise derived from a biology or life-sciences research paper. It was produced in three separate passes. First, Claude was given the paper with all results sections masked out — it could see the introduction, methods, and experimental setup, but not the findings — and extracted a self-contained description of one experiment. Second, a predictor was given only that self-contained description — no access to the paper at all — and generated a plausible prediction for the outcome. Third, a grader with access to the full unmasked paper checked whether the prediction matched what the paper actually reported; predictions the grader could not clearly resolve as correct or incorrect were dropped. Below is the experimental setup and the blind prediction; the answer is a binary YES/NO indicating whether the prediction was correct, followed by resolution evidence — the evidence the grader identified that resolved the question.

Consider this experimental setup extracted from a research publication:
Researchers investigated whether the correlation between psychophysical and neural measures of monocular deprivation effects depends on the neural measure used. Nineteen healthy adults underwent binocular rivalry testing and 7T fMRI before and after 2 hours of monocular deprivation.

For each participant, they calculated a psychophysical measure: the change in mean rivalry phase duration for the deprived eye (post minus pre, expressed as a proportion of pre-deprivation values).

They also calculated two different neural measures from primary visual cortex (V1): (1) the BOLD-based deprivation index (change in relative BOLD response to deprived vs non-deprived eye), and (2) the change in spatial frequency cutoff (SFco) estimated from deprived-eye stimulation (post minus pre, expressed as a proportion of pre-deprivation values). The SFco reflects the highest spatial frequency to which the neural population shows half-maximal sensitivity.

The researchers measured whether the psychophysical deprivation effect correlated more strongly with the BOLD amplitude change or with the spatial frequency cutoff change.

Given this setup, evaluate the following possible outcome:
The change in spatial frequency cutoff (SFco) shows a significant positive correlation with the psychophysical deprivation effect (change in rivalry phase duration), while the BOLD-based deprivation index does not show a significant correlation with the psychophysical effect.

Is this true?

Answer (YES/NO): NO